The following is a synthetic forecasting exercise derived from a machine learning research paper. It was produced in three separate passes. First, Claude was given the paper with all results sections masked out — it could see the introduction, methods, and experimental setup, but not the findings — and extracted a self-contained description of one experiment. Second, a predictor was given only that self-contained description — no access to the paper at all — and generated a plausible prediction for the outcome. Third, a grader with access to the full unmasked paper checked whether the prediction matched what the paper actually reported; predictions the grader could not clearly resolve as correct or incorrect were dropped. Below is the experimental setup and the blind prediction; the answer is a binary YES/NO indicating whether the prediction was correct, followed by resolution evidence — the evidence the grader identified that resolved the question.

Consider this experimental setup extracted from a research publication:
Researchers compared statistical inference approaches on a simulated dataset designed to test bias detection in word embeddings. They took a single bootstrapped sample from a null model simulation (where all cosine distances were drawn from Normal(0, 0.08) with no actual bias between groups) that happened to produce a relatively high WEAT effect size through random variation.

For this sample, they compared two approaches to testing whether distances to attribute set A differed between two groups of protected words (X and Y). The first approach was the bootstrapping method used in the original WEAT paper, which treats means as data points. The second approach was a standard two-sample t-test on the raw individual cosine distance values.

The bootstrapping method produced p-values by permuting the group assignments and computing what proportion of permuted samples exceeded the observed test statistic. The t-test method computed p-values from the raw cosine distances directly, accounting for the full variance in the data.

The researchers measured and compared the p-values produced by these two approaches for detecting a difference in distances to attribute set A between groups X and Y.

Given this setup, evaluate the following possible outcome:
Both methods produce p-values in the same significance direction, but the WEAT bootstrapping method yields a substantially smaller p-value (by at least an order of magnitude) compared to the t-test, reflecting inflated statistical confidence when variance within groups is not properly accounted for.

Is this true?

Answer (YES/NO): YES